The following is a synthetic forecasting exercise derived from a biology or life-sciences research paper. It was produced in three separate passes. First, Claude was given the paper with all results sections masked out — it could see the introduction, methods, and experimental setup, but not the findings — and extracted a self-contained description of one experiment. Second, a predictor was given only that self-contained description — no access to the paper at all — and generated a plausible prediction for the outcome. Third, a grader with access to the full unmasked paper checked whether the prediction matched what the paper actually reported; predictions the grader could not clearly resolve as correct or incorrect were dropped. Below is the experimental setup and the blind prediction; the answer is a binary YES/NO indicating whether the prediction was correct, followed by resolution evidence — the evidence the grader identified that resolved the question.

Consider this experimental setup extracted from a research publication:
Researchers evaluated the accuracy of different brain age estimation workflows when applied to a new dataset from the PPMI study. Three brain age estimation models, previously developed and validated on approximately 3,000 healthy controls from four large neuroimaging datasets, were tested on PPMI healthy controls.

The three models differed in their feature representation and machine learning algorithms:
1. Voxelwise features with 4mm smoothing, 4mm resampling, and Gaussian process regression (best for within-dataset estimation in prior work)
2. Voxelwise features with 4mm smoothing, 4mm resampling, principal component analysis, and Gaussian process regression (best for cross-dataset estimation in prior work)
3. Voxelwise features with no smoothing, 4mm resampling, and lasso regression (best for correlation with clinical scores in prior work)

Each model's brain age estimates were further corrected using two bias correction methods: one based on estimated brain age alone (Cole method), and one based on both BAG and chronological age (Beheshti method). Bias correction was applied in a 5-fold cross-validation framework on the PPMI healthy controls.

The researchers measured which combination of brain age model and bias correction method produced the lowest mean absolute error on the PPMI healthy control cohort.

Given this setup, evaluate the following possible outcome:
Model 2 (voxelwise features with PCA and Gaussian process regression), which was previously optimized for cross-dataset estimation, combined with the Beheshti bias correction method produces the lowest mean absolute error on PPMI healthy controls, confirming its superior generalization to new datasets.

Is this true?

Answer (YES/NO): NO